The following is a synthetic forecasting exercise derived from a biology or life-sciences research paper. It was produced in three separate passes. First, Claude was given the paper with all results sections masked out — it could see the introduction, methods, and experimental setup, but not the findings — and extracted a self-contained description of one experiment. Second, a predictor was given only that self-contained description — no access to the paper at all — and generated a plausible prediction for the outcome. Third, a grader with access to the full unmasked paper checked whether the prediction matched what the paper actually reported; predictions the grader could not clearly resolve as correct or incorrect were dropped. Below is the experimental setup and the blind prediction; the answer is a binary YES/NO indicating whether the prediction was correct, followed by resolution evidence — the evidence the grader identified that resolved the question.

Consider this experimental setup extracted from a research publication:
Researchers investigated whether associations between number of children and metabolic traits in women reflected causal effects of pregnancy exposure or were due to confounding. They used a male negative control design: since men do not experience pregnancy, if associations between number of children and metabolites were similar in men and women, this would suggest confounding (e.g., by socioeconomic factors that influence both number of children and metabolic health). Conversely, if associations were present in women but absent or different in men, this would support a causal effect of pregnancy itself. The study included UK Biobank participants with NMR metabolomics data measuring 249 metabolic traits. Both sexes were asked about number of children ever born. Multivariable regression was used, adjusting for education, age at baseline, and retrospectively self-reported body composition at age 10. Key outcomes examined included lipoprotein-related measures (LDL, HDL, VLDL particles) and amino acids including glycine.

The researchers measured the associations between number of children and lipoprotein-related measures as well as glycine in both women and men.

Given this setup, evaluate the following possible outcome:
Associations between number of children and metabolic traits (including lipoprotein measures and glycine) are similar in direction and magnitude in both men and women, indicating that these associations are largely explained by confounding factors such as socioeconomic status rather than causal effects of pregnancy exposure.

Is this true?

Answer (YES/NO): NO